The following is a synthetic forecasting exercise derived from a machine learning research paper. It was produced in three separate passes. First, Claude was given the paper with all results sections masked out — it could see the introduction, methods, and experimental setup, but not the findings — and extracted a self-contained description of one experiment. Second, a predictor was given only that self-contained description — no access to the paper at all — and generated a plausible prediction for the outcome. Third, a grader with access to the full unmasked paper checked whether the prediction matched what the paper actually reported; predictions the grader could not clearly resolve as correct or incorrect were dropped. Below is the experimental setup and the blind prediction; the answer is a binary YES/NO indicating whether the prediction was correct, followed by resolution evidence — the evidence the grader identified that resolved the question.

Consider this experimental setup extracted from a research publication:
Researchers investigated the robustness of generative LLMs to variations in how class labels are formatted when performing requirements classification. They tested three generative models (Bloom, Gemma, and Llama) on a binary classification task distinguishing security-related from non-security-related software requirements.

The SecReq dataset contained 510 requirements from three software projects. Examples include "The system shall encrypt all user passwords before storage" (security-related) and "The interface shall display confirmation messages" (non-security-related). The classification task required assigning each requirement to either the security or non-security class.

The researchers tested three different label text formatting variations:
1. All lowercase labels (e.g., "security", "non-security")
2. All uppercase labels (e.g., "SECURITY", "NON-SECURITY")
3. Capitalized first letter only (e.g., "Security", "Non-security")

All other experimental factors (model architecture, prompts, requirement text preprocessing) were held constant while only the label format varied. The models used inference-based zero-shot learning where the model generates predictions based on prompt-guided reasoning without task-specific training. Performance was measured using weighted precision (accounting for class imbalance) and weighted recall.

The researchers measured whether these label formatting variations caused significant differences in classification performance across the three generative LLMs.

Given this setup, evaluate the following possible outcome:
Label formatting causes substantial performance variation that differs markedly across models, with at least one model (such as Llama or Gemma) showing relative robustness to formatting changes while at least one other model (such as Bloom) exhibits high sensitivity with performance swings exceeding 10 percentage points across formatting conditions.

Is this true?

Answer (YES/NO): NO